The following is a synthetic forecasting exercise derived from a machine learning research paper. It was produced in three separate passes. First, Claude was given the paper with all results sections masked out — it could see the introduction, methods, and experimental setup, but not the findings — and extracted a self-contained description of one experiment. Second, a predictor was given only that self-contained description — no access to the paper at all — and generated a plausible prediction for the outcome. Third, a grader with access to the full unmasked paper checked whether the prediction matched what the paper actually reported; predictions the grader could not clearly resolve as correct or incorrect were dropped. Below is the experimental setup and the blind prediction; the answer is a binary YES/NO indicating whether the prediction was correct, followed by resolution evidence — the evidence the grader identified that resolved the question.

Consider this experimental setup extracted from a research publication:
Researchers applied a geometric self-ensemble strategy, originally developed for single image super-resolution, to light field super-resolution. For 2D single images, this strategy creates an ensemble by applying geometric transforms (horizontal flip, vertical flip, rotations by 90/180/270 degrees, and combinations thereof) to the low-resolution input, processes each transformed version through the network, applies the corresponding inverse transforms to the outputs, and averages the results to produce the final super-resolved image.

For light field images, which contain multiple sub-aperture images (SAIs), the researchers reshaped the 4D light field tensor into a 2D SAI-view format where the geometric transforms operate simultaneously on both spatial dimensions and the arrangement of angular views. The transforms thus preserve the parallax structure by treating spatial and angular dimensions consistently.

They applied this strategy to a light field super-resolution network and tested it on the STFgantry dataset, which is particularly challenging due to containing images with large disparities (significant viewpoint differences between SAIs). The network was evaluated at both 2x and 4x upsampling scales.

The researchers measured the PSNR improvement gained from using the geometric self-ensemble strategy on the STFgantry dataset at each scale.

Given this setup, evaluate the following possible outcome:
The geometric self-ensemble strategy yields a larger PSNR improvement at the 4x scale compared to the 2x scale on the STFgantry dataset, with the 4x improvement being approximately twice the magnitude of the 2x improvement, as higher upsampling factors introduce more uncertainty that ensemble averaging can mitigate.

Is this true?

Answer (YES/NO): NO